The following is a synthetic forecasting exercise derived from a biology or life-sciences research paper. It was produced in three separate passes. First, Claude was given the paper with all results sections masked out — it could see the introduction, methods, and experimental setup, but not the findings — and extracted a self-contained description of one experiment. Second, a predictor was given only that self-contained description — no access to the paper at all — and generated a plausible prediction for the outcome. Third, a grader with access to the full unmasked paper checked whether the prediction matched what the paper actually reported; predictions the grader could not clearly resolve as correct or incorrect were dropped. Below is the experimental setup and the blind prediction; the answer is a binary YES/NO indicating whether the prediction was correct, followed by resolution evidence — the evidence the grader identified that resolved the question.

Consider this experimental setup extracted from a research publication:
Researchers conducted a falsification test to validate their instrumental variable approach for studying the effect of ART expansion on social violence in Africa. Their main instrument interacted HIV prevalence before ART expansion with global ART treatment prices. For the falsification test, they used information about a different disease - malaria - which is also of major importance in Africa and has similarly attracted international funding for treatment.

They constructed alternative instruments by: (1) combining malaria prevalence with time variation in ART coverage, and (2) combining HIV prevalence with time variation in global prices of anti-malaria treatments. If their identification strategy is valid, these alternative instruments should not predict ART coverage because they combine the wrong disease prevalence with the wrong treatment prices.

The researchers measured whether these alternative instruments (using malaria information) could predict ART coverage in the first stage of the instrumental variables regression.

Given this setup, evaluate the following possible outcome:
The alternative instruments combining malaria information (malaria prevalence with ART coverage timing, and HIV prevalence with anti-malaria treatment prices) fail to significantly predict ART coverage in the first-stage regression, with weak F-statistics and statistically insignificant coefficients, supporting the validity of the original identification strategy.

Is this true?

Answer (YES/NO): YES